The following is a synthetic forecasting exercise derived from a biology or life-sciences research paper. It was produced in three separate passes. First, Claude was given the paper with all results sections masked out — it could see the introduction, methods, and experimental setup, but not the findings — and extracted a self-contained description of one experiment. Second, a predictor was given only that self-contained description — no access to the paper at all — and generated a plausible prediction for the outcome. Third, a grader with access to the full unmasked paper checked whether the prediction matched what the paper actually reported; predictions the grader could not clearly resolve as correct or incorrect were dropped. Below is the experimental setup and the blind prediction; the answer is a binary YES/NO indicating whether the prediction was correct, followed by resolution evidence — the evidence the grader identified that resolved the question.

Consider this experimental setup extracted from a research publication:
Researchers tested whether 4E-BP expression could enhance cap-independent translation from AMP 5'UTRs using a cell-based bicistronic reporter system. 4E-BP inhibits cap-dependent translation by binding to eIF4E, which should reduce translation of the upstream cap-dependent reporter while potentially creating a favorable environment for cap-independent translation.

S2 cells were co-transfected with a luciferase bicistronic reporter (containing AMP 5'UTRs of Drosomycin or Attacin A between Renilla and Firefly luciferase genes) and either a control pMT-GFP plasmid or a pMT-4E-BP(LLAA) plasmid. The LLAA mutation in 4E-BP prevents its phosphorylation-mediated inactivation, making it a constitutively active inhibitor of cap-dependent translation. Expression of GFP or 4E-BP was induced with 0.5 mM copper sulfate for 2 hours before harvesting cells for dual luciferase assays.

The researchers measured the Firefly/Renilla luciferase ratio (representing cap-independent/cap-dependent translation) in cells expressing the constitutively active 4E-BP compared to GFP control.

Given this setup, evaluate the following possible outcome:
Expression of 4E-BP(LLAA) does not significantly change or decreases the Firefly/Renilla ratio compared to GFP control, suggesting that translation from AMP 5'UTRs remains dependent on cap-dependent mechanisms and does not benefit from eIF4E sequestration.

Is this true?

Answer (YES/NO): NO